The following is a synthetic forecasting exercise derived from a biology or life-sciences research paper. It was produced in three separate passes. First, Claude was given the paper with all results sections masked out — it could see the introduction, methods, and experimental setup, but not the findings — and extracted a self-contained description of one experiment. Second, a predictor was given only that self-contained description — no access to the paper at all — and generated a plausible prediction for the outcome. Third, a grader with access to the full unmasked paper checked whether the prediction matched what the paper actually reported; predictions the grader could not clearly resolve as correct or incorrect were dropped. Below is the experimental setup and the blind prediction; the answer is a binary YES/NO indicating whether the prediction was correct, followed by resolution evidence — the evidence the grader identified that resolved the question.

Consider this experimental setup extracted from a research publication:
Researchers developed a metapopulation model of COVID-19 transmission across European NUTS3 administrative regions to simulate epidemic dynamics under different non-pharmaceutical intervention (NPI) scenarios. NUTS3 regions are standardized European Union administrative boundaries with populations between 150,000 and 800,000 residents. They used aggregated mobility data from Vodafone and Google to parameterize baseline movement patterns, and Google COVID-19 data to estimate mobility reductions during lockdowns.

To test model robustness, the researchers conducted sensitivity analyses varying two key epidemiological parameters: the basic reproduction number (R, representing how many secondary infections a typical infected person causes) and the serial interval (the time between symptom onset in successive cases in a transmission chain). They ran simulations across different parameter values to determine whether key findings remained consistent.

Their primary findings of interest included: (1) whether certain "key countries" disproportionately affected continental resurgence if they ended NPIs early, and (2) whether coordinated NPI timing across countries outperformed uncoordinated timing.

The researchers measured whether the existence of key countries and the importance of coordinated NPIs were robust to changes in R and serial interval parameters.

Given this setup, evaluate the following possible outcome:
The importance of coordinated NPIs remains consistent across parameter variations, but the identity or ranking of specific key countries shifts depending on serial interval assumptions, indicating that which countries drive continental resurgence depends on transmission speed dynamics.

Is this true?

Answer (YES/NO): NO